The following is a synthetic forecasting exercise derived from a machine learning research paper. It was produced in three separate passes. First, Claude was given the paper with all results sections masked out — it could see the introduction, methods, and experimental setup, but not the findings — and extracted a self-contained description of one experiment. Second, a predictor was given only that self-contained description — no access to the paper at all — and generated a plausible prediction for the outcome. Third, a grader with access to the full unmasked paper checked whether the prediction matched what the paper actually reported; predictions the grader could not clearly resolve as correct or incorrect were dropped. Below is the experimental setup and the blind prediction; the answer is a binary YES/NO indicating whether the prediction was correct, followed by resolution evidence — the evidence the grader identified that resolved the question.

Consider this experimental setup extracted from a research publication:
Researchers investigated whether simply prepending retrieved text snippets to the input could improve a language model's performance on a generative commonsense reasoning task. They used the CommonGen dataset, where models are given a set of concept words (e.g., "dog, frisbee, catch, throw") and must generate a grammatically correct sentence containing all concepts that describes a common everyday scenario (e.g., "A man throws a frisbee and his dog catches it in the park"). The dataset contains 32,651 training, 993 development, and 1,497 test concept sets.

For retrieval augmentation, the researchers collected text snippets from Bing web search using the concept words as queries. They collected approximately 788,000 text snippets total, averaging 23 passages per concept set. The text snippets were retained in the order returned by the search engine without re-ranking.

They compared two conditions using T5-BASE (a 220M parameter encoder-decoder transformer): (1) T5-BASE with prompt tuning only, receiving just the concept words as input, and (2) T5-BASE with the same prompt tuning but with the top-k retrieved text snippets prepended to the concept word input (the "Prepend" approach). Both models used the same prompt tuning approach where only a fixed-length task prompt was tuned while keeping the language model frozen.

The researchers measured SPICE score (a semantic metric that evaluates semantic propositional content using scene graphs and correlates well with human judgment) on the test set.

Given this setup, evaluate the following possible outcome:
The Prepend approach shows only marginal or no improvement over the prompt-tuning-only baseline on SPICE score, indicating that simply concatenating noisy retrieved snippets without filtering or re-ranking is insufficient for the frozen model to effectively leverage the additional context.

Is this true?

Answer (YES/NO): NO